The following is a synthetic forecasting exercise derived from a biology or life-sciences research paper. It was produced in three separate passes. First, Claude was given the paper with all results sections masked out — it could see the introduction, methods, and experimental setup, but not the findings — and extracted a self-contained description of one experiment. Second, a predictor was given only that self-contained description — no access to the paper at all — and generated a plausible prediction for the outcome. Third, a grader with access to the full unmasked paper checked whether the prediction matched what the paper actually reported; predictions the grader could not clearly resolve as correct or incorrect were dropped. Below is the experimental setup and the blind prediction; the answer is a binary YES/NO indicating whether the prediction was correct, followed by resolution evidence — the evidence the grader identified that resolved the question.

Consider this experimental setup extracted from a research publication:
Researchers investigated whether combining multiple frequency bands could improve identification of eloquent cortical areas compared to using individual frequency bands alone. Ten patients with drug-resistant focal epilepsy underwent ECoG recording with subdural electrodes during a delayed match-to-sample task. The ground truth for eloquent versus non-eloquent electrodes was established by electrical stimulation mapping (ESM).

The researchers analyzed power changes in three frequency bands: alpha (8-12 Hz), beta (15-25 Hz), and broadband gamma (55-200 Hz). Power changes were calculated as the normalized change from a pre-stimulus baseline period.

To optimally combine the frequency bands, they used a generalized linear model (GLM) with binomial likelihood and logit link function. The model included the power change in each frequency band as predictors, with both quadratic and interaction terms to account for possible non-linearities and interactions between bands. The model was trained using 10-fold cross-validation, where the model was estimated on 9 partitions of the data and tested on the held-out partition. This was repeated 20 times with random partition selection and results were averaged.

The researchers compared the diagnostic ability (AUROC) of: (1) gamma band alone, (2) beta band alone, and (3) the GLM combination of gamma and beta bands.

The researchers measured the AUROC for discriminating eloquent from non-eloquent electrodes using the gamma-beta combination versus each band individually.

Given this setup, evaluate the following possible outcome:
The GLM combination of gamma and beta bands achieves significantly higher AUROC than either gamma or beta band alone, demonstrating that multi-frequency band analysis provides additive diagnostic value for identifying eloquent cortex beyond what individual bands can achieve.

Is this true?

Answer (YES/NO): YES